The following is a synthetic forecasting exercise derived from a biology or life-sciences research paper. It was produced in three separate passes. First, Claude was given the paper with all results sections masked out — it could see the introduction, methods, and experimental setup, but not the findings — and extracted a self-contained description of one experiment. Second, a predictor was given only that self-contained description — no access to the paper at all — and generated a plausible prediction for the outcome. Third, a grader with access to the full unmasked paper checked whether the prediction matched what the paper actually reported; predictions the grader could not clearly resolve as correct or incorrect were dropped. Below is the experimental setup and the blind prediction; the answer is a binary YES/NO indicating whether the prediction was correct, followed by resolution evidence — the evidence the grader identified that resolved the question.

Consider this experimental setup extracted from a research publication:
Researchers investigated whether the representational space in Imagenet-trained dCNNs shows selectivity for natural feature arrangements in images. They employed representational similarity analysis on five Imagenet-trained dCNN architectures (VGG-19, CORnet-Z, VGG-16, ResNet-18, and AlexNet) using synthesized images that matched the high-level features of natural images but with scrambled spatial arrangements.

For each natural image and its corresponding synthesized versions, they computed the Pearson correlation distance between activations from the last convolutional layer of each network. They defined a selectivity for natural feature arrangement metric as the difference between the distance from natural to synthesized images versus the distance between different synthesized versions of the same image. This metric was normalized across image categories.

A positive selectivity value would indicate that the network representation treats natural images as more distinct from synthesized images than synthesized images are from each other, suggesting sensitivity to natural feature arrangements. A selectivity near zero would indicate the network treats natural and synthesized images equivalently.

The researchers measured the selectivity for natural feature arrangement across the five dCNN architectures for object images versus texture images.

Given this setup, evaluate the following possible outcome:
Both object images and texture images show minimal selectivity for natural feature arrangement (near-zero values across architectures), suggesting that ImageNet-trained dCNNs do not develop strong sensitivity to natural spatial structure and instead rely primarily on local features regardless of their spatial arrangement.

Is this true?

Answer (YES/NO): YES